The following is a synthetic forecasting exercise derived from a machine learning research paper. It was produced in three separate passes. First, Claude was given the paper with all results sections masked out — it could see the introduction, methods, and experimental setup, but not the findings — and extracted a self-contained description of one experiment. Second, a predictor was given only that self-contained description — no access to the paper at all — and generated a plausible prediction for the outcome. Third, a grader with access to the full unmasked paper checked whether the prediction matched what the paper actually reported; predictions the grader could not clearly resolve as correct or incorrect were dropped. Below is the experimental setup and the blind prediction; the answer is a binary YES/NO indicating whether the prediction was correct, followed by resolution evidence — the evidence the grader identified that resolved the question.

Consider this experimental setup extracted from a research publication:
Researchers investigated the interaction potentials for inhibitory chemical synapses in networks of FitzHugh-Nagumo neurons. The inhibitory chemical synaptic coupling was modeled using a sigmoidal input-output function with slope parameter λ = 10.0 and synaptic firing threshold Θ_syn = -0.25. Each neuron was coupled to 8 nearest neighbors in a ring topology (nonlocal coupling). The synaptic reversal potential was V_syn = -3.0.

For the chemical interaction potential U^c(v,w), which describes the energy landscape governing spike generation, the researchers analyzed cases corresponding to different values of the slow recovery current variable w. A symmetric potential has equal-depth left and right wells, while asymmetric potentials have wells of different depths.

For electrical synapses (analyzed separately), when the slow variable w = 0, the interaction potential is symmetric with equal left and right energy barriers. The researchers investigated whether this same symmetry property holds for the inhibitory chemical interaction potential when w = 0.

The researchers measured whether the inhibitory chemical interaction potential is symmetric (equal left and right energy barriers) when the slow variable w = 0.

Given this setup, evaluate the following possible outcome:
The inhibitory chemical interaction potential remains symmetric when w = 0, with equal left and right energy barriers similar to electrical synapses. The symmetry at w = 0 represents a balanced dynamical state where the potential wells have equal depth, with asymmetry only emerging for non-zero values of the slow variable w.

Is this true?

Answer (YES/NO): NO